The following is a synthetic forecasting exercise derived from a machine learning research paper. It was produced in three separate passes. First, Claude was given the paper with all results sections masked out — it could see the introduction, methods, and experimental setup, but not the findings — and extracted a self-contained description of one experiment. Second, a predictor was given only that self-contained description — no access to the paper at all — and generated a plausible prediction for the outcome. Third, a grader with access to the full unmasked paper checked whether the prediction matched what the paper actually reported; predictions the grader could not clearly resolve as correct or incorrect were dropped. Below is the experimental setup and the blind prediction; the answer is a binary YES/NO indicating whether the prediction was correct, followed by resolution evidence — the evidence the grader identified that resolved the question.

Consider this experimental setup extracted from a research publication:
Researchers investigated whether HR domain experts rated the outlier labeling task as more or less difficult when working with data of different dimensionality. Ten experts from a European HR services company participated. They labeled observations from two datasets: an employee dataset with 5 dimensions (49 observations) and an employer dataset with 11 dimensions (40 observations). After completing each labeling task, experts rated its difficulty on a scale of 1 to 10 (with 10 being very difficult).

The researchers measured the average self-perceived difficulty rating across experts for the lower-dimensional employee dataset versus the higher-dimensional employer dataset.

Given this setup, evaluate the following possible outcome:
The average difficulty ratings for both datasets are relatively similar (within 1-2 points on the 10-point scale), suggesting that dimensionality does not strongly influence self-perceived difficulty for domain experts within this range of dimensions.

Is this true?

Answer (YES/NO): NO